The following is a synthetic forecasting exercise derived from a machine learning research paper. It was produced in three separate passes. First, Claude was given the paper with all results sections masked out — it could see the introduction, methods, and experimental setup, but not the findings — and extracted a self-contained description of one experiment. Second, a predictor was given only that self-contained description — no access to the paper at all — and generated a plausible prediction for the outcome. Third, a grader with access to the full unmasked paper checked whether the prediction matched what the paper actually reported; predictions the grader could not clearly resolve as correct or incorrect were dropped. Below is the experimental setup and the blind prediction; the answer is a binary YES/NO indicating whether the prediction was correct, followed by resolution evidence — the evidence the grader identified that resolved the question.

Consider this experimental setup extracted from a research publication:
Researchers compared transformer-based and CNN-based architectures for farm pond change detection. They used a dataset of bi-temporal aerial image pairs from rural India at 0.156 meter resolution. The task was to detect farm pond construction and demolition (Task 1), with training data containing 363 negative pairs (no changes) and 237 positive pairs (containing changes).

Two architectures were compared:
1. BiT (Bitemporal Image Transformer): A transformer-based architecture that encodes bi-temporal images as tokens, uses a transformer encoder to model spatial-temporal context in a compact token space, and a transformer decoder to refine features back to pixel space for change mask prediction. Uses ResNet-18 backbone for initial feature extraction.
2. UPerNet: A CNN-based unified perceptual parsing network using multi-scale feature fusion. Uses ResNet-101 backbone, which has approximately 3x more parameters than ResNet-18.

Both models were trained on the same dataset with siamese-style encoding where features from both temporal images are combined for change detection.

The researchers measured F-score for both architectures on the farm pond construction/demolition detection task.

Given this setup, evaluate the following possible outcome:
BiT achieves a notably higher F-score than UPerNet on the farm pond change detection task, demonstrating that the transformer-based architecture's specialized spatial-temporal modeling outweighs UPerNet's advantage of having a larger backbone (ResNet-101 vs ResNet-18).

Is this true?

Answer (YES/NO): YES